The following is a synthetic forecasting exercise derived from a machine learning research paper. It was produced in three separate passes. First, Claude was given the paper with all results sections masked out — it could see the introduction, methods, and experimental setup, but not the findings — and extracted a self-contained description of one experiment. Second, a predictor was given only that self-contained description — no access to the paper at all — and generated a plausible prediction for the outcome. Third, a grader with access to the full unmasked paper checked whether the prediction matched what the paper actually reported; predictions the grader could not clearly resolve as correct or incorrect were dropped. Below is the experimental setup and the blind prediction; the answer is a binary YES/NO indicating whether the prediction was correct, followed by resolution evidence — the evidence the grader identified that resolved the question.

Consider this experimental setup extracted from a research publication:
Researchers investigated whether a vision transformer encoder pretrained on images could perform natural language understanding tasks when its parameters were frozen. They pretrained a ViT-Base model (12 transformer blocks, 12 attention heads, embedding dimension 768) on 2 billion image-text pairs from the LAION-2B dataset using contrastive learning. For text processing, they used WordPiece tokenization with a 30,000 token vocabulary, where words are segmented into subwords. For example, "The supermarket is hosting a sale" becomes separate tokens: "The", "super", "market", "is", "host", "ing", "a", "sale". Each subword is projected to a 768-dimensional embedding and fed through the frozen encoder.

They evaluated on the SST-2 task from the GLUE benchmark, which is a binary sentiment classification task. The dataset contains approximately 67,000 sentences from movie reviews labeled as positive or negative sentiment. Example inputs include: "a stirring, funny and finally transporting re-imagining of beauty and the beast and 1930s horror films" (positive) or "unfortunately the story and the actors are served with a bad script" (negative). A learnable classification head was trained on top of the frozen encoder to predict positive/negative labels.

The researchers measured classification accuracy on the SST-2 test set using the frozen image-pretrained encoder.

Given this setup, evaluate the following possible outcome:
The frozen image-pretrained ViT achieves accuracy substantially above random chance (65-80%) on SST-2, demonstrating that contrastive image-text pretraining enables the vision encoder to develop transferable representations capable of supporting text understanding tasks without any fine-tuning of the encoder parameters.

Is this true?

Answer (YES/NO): NO